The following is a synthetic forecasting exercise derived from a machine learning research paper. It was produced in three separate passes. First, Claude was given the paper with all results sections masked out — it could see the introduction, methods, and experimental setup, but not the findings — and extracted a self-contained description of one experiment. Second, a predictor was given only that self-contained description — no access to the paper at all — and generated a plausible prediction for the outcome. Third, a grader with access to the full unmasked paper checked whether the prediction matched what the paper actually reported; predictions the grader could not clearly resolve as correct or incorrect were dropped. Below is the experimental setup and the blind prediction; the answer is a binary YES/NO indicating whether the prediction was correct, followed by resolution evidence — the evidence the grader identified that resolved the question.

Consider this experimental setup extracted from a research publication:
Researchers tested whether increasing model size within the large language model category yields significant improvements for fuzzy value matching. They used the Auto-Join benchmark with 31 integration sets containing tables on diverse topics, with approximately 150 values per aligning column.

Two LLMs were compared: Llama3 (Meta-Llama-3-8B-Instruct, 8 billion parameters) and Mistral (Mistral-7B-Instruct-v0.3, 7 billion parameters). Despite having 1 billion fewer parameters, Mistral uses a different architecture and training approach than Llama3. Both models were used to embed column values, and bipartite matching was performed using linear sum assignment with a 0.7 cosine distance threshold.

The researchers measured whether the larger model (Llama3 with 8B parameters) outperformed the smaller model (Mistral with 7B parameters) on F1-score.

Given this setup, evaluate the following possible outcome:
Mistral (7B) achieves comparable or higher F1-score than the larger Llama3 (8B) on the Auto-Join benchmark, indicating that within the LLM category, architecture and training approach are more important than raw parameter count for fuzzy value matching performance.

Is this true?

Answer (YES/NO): YES